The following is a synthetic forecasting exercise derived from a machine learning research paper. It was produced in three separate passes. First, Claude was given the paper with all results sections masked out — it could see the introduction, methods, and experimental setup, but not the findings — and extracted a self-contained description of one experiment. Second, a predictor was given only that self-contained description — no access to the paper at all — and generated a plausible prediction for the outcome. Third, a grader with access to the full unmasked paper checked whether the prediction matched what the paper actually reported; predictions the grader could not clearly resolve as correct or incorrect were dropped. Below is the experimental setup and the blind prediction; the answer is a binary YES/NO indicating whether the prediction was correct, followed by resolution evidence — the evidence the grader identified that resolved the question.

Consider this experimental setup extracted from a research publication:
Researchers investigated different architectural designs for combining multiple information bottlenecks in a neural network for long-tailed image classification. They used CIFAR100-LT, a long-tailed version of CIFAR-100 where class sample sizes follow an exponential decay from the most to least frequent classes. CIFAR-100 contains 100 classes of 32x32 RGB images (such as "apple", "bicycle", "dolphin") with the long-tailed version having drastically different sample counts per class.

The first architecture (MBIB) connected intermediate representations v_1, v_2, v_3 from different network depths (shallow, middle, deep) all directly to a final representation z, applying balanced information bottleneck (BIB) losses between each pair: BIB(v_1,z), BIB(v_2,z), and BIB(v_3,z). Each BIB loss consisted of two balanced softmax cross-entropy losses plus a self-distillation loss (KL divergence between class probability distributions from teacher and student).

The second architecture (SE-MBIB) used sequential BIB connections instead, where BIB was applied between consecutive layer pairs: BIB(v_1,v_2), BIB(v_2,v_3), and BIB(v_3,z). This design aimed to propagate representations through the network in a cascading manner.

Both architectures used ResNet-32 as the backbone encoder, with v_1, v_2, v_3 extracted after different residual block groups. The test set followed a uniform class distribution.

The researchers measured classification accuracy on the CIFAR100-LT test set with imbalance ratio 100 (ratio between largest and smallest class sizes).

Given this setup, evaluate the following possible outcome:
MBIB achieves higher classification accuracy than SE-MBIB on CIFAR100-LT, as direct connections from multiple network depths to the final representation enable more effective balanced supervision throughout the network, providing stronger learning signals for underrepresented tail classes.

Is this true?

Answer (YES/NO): YES